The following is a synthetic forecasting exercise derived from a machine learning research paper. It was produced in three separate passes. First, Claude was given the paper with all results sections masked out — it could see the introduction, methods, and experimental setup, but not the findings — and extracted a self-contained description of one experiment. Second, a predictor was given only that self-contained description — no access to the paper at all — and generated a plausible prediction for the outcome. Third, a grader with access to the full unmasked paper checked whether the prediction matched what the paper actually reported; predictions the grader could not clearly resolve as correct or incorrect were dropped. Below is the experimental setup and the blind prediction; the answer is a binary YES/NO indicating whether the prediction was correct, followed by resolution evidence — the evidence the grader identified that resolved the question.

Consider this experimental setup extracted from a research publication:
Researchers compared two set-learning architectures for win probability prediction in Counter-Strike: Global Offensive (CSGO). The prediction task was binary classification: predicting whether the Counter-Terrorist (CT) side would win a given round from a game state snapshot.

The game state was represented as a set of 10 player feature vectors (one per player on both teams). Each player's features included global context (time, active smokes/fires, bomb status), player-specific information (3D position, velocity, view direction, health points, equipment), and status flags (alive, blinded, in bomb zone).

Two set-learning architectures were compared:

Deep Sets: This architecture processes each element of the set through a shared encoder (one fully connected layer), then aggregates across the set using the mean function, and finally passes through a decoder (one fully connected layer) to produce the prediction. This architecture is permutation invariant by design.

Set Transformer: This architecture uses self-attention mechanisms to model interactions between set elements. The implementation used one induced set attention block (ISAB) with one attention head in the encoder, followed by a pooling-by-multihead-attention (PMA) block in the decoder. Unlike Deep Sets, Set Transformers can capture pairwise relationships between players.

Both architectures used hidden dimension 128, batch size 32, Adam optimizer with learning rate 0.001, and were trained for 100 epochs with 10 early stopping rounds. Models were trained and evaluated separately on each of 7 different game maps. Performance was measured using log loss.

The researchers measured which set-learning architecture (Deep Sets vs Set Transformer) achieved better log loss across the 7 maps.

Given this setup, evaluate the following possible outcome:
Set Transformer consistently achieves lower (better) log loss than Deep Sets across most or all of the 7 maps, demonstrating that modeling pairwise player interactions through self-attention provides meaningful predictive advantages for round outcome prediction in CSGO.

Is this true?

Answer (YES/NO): NO